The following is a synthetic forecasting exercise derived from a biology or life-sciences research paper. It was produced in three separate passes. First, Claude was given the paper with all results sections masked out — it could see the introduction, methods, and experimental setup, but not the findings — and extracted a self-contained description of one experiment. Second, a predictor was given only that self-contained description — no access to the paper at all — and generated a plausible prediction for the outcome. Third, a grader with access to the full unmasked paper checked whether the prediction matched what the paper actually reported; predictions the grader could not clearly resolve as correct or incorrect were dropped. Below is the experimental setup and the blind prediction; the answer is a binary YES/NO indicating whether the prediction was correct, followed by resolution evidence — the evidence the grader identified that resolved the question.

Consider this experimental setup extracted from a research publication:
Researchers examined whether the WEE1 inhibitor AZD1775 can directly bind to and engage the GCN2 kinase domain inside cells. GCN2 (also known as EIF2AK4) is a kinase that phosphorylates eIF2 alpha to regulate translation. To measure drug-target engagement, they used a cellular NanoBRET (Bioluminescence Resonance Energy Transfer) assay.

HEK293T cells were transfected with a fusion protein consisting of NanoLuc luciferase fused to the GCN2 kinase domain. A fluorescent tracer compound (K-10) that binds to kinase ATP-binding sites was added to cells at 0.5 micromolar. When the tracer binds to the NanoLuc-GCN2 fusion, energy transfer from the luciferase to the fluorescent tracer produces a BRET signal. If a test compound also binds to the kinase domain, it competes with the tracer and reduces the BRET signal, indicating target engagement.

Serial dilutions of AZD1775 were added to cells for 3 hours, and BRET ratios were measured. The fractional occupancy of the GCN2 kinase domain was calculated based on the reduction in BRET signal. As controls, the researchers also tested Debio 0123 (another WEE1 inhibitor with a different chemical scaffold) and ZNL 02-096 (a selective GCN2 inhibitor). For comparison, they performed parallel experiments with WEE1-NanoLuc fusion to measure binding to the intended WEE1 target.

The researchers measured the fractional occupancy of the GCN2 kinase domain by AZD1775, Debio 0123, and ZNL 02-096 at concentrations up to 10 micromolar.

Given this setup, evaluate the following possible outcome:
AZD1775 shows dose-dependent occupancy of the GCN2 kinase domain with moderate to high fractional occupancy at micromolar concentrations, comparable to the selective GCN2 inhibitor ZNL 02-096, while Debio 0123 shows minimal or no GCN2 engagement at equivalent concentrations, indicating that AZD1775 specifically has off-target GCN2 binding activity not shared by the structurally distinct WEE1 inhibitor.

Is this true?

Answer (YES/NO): NO